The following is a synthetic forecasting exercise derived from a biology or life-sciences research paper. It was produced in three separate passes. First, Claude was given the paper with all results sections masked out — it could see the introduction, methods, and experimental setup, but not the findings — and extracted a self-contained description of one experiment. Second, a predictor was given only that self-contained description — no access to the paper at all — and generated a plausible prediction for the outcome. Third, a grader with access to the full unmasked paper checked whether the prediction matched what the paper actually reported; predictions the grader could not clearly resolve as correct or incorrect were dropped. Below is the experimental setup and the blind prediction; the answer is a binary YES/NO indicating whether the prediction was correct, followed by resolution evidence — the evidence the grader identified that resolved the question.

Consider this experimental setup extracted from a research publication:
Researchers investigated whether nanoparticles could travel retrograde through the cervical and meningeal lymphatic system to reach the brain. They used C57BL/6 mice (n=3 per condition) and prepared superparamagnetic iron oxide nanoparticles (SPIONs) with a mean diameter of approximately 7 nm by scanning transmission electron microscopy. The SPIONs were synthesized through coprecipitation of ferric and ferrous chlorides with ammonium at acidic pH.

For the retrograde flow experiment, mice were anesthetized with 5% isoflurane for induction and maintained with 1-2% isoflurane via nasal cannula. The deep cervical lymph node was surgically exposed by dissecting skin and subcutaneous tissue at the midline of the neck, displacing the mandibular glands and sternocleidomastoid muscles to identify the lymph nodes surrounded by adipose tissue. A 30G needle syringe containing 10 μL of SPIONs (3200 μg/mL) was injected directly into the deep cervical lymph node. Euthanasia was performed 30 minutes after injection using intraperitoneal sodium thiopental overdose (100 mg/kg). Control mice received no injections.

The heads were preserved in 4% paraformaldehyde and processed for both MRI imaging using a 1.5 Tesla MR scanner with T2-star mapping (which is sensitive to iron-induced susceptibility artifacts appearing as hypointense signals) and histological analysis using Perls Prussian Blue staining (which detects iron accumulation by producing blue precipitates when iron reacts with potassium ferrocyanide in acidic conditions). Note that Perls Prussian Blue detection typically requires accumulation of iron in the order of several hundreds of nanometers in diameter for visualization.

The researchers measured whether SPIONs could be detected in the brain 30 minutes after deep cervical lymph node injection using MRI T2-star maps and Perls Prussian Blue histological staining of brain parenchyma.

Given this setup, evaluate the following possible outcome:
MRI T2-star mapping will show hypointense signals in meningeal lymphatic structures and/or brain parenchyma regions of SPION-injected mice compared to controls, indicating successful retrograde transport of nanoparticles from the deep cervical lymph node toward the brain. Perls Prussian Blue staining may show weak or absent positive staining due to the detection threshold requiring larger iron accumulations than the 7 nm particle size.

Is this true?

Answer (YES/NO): YES